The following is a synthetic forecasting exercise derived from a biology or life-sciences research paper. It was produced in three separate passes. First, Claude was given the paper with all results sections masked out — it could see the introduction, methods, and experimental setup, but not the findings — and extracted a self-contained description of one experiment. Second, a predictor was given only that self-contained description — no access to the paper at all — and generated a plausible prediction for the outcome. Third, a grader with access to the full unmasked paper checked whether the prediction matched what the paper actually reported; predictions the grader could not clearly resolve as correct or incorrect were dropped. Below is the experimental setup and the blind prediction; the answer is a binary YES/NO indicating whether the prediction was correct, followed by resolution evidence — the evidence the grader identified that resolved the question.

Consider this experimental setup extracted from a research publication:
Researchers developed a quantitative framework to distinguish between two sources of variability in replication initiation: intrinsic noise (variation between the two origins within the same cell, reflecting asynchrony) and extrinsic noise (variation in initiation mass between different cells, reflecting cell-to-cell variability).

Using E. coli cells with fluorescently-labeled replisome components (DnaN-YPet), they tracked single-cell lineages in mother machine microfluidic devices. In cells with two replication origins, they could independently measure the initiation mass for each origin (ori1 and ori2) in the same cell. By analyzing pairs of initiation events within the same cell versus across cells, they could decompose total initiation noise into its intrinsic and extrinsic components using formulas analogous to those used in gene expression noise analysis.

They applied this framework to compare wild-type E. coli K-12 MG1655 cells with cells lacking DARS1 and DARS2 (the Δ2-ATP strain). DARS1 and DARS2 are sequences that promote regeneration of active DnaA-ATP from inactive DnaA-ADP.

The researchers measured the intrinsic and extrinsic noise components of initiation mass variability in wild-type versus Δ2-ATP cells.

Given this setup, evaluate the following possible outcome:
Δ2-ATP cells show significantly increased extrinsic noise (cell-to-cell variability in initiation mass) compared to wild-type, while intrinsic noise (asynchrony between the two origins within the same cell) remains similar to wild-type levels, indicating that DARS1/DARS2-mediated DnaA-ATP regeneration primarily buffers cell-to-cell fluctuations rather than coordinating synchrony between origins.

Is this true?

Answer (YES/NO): NO